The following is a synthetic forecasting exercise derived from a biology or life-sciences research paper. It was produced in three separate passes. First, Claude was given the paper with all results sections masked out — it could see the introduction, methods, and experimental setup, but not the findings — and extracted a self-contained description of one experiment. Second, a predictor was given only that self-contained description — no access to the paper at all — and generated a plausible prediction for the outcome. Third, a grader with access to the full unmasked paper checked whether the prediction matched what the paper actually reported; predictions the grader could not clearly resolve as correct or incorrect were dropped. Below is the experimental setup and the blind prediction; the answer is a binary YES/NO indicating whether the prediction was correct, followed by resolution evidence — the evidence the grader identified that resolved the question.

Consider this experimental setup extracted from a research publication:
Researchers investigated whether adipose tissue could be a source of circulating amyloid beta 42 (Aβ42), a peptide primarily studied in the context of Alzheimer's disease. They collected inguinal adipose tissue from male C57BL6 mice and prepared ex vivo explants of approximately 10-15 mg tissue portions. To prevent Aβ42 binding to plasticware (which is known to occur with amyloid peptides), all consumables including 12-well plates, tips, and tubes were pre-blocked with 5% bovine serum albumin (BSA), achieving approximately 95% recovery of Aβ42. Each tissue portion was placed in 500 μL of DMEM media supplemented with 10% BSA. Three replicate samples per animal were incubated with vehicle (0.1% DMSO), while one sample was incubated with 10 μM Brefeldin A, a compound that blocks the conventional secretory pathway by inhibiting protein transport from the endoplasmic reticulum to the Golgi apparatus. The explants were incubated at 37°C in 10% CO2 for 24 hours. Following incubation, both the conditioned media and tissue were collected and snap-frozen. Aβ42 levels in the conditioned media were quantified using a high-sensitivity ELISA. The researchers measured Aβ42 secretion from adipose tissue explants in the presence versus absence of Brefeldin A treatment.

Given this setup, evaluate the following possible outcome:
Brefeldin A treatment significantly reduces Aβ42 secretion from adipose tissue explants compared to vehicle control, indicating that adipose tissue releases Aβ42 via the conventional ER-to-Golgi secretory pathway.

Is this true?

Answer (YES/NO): YES